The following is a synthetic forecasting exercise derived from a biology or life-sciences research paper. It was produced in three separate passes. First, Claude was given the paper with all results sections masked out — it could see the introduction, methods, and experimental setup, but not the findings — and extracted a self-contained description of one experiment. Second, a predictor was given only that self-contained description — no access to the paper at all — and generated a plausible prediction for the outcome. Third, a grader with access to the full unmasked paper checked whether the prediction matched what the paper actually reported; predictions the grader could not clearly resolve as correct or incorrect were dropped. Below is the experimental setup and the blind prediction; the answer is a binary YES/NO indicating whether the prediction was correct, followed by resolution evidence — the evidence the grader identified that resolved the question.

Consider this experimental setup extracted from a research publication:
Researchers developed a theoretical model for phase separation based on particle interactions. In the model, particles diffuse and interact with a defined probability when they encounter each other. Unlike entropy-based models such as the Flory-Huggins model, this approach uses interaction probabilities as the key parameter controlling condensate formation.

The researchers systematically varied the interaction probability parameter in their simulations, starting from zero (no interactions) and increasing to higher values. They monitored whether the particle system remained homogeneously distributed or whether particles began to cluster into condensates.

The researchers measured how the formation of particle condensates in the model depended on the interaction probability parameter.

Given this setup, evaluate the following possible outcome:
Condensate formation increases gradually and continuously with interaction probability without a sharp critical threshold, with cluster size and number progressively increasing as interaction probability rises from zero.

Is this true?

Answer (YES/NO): NO